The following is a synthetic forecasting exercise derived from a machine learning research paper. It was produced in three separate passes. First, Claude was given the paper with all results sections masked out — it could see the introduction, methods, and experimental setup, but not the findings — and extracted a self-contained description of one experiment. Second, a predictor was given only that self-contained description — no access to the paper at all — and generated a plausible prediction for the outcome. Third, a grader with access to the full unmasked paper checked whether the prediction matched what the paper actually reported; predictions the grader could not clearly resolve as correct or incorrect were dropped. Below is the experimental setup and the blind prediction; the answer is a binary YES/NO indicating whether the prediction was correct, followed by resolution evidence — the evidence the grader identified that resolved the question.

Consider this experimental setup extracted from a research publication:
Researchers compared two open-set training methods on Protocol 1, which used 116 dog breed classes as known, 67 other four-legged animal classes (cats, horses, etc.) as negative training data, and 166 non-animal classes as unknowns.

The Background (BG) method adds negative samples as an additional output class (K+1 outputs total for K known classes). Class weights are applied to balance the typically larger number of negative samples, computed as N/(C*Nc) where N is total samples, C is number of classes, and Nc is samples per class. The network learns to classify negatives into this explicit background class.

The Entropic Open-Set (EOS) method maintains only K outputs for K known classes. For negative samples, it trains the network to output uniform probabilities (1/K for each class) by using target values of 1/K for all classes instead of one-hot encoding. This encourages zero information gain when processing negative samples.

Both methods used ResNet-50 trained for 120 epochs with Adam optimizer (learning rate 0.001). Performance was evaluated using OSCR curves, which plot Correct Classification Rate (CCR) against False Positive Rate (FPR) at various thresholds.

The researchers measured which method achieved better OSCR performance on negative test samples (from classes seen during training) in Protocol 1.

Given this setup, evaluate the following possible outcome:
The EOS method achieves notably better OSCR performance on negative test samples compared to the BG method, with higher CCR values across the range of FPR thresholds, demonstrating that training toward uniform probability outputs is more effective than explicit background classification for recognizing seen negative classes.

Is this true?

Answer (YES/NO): NO